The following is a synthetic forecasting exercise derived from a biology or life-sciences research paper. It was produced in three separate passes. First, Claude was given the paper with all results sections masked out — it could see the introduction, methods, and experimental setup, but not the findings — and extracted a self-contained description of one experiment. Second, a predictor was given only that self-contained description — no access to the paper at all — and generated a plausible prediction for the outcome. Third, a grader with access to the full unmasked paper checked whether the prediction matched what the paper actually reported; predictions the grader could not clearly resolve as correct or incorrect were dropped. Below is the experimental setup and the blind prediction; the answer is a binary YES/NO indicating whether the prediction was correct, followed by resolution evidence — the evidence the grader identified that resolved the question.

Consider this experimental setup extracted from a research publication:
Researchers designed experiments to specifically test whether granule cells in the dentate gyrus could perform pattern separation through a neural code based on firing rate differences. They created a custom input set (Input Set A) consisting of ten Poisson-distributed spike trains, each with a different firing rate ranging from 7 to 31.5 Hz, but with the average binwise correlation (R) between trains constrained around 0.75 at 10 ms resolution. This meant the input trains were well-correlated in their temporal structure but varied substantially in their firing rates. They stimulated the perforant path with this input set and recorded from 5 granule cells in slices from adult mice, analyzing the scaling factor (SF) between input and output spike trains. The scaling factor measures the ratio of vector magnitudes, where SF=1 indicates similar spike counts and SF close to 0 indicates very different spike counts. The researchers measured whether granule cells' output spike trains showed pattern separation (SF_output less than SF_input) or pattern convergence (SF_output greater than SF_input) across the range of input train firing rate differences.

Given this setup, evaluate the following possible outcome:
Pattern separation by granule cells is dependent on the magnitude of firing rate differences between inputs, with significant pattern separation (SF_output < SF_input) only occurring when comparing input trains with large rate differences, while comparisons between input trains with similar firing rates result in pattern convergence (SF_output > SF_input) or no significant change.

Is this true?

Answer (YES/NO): NO